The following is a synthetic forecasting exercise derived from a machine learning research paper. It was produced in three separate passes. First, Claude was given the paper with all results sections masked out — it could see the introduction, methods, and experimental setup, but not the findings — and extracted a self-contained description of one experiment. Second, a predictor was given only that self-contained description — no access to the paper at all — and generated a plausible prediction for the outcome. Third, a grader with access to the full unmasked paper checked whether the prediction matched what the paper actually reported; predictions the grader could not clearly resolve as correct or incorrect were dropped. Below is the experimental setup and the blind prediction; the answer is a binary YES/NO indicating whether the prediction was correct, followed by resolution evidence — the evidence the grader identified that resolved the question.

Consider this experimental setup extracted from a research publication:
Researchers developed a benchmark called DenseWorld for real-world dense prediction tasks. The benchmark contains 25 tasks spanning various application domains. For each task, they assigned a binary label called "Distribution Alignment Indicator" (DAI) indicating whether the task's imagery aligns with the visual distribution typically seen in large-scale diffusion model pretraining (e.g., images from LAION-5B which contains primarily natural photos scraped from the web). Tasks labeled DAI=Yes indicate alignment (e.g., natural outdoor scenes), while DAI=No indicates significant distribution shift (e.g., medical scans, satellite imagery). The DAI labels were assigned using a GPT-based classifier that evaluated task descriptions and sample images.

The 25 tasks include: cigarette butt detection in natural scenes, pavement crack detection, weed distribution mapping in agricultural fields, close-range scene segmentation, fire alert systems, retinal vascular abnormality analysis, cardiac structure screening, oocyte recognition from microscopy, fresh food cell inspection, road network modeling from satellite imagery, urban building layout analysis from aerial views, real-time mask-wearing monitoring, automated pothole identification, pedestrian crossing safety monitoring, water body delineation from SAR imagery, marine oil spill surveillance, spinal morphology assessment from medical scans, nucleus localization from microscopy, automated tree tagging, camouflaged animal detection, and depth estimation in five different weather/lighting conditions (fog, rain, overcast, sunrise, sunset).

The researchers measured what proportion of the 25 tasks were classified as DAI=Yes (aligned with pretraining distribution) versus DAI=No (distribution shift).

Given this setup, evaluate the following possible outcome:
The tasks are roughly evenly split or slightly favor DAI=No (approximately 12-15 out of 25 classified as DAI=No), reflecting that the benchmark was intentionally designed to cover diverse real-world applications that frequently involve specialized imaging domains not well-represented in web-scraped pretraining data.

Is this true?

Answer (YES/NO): NO